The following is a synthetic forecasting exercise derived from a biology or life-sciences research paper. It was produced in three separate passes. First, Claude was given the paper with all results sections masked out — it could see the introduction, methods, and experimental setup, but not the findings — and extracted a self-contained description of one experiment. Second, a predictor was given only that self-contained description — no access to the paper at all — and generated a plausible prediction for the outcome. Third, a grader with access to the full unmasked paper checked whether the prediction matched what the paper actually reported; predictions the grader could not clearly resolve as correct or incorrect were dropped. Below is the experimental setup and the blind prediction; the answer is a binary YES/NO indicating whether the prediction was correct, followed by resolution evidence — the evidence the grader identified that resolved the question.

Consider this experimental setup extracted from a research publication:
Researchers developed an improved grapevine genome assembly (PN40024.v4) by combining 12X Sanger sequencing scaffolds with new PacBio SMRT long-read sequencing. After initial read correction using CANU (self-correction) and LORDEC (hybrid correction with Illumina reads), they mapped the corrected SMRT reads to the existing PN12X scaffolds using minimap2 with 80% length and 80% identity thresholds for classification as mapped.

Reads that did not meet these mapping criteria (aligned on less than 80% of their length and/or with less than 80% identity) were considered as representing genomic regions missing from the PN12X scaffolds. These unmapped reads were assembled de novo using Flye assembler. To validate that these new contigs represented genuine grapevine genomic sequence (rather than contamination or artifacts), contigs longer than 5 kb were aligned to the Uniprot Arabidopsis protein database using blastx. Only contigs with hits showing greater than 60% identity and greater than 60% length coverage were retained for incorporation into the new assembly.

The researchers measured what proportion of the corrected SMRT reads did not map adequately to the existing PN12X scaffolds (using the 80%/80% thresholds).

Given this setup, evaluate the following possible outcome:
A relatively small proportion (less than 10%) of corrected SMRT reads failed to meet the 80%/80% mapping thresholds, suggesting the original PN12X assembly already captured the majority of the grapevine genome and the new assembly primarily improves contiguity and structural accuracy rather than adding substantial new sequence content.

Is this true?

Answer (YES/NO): NO